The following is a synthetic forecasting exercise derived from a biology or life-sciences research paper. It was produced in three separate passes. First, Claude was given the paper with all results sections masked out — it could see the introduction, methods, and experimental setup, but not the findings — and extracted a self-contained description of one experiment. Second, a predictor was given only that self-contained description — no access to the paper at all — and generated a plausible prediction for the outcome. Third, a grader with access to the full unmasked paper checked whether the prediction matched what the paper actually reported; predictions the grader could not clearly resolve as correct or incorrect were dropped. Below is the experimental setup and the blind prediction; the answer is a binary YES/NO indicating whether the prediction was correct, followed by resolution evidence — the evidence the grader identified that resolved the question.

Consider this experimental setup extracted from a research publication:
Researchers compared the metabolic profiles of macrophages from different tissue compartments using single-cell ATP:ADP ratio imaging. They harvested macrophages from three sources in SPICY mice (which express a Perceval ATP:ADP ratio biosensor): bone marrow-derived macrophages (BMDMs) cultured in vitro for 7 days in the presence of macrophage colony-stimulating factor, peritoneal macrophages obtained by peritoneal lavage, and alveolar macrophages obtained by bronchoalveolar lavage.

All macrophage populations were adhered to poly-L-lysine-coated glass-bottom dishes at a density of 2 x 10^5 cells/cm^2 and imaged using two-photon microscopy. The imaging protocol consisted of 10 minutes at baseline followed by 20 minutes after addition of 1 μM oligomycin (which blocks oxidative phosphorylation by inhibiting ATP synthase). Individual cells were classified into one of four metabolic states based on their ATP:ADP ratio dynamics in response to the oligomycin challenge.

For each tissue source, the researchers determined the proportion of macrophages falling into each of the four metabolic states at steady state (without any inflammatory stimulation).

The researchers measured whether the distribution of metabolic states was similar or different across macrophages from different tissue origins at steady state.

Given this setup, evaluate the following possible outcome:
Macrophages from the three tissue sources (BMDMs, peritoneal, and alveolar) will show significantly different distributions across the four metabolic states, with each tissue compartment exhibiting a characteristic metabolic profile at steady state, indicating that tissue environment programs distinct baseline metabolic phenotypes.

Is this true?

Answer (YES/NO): NO